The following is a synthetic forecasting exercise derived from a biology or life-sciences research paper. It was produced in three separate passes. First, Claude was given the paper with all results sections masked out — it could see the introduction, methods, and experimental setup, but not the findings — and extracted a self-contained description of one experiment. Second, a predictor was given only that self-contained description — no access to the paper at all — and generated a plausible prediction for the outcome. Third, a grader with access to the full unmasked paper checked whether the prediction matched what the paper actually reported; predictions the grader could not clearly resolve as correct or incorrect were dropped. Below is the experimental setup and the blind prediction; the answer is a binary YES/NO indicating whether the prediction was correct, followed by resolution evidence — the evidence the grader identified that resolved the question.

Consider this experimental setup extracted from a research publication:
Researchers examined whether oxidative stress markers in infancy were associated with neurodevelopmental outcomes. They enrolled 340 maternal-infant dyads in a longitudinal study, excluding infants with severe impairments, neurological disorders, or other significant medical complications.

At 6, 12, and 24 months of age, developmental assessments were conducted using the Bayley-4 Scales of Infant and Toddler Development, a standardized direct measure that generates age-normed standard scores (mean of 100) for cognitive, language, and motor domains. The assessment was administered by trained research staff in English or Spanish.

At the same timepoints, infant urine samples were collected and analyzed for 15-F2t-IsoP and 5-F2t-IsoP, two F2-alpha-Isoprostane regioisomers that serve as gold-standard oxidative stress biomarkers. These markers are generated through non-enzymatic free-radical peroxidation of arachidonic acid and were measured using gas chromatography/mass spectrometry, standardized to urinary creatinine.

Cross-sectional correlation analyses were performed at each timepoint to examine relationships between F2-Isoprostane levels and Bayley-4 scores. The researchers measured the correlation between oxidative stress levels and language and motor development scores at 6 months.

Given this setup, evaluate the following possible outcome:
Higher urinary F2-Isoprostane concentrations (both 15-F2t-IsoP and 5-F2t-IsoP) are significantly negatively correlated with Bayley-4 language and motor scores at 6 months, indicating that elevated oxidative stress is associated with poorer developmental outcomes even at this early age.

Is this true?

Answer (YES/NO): NO